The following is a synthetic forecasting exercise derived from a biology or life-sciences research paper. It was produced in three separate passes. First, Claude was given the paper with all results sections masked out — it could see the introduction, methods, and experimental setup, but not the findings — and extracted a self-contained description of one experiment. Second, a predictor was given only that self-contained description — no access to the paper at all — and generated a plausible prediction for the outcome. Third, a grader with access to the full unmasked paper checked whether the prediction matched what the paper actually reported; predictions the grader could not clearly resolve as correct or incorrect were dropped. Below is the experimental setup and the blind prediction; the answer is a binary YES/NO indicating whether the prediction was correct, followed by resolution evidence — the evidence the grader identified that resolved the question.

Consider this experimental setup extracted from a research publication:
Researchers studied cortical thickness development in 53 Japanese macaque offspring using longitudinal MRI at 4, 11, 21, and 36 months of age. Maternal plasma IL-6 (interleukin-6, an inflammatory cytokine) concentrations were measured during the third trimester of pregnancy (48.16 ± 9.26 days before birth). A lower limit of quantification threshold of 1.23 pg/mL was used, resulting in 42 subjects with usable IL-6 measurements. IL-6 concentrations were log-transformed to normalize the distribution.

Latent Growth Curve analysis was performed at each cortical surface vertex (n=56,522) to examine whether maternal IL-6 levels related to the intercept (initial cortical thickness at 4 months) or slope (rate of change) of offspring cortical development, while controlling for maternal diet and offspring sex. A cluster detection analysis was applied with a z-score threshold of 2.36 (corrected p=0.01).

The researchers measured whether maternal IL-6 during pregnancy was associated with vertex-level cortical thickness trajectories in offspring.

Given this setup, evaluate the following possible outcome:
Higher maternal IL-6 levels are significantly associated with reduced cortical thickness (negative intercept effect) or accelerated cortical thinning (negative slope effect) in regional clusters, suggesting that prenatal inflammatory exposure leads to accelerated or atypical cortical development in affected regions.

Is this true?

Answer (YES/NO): NO